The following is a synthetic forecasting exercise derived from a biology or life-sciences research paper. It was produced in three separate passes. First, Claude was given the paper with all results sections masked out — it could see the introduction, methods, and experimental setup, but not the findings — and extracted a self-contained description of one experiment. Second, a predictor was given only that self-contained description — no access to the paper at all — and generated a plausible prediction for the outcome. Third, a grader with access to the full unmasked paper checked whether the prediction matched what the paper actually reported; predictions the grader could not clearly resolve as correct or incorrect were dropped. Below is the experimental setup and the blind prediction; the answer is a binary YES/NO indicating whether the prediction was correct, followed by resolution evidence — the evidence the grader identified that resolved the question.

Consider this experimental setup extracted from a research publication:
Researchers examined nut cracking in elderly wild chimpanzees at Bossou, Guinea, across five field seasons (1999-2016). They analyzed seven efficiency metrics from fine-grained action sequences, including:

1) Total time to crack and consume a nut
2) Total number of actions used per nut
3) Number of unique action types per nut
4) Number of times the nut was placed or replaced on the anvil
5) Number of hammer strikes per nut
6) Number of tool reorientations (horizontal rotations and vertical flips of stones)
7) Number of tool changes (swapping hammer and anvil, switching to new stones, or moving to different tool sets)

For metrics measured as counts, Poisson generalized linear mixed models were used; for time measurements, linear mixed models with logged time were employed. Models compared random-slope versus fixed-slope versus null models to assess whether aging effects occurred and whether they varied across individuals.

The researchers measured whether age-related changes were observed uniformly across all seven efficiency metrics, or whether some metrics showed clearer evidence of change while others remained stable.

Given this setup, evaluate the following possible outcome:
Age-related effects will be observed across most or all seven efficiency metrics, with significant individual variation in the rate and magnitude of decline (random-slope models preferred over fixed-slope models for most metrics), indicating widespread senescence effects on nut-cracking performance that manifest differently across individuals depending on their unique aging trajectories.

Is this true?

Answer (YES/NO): NO